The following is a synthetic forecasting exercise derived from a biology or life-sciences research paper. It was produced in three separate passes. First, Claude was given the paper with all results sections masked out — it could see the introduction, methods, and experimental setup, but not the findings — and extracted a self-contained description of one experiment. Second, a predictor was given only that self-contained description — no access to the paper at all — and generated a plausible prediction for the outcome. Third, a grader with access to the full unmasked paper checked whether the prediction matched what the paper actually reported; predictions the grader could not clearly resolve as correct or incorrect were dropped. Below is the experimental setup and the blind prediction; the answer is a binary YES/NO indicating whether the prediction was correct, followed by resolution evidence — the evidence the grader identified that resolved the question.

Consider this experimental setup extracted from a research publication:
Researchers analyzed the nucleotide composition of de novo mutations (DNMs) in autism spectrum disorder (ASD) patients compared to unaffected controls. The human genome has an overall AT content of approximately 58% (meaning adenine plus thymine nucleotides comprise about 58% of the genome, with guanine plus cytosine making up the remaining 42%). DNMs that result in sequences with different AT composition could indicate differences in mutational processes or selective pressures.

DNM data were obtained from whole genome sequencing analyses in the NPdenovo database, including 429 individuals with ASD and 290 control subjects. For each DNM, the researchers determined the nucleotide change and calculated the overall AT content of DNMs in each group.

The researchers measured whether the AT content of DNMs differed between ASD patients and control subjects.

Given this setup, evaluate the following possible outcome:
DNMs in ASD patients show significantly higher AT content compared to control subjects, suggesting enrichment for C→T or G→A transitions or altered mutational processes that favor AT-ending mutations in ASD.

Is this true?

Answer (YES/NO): NO